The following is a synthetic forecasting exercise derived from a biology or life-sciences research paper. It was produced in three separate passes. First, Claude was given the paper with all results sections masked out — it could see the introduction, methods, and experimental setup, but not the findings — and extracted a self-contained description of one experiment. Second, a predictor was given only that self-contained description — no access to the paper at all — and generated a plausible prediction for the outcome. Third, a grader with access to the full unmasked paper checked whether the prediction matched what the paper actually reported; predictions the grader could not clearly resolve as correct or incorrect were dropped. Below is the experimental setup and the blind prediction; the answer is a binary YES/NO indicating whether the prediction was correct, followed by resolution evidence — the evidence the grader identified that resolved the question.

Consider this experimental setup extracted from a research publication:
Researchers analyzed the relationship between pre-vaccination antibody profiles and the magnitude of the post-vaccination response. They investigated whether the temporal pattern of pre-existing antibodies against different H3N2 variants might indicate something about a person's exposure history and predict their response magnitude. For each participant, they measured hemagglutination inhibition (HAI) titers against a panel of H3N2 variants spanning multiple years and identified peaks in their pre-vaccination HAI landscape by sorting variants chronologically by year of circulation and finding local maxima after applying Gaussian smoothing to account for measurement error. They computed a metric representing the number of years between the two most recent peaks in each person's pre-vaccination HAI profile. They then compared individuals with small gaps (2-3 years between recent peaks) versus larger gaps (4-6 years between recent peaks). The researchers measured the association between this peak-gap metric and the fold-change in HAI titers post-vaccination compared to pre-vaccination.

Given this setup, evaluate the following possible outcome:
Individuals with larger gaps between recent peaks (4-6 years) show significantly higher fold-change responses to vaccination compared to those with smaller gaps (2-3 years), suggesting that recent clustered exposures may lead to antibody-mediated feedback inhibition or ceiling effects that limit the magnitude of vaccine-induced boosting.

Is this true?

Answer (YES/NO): NO